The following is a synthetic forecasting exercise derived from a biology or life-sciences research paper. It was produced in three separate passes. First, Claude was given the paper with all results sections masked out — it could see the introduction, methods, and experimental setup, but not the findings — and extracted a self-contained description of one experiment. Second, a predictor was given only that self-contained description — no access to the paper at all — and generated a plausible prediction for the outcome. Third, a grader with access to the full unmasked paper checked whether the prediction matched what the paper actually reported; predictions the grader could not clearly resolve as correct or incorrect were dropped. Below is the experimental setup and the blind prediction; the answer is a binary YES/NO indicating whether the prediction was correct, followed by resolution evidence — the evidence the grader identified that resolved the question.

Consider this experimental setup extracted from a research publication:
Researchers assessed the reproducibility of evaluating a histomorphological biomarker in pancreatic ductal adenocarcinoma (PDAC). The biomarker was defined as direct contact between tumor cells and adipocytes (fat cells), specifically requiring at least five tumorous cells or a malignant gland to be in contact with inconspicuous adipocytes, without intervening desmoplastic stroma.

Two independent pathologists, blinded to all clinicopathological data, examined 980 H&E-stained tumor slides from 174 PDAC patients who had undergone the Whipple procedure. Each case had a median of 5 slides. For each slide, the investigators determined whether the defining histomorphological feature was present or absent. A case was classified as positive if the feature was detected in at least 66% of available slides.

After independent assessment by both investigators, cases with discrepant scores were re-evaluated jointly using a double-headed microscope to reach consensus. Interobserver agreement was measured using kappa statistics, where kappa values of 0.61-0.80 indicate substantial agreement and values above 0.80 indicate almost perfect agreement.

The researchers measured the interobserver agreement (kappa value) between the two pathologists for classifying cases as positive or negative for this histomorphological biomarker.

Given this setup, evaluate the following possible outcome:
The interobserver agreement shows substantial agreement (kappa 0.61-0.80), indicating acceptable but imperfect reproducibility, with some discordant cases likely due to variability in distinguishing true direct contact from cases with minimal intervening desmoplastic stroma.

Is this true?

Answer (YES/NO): NO